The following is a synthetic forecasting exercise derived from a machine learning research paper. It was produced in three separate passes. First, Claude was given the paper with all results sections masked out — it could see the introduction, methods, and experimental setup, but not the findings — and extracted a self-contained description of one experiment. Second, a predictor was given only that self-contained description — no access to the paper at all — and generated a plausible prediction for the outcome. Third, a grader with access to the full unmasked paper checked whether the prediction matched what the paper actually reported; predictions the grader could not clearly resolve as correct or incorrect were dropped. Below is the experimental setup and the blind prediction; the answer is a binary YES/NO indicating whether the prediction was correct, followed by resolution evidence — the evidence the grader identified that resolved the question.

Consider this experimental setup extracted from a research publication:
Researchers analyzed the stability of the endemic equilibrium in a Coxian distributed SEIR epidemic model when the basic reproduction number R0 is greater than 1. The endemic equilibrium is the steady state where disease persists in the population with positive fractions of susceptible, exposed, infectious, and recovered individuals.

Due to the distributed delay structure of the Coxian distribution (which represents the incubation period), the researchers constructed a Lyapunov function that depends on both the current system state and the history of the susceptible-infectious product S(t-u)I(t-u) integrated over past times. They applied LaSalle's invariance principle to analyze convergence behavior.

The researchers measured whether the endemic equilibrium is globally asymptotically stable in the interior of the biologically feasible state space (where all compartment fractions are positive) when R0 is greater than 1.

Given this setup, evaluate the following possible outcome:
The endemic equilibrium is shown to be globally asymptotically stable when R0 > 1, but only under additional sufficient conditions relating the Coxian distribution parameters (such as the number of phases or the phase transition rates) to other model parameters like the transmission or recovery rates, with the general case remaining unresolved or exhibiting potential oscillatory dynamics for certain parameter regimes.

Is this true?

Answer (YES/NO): NO